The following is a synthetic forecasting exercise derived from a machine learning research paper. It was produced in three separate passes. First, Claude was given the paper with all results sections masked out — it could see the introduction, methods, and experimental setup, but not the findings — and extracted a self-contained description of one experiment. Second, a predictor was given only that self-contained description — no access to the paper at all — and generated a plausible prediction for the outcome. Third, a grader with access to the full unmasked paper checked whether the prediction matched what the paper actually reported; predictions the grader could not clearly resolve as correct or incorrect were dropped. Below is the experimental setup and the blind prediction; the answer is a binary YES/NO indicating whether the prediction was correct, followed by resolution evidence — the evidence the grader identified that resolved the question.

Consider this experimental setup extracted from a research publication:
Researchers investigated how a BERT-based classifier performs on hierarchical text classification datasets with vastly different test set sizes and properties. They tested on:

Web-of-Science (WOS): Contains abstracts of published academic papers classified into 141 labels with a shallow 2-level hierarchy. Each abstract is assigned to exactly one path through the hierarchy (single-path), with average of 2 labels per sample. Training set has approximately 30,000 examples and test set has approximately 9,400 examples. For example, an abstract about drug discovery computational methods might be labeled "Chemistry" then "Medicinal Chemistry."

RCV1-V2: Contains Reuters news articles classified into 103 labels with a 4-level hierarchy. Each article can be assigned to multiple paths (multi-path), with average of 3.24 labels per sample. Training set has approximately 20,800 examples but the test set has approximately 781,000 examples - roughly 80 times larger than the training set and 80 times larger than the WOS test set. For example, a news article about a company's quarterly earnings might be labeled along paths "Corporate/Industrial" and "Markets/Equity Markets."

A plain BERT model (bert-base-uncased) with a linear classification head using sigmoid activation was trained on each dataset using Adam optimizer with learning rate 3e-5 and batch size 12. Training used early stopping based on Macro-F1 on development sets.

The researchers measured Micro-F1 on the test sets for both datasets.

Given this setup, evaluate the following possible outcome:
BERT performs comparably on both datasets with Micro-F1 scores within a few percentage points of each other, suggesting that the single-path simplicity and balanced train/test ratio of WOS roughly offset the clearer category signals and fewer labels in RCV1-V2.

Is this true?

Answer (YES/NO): YES